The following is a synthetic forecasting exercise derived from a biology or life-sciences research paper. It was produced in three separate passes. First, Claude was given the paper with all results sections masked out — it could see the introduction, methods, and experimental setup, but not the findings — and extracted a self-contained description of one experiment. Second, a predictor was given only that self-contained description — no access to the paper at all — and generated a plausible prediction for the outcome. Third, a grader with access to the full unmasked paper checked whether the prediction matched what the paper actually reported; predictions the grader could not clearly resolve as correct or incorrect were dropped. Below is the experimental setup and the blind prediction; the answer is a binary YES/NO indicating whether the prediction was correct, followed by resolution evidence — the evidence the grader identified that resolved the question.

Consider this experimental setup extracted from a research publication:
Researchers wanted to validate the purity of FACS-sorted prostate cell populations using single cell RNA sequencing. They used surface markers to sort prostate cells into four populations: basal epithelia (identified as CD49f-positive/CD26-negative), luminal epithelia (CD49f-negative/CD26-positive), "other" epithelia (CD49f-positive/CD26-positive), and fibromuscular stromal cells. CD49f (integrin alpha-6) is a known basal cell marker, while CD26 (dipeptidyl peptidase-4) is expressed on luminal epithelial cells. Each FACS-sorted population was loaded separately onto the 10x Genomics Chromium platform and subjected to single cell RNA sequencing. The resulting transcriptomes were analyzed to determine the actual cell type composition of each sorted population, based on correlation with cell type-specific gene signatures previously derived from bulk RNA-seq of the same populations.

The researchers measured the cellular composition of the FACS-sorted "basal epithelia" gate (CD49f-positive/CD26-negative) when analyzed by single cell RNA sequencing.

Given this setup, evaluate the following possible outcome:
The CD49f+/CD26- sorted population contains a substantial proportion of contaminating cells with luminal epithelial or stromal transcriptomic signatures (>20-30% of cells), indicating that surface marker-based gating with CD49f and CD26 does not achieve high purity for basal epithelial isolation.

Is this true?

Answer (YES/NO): NO